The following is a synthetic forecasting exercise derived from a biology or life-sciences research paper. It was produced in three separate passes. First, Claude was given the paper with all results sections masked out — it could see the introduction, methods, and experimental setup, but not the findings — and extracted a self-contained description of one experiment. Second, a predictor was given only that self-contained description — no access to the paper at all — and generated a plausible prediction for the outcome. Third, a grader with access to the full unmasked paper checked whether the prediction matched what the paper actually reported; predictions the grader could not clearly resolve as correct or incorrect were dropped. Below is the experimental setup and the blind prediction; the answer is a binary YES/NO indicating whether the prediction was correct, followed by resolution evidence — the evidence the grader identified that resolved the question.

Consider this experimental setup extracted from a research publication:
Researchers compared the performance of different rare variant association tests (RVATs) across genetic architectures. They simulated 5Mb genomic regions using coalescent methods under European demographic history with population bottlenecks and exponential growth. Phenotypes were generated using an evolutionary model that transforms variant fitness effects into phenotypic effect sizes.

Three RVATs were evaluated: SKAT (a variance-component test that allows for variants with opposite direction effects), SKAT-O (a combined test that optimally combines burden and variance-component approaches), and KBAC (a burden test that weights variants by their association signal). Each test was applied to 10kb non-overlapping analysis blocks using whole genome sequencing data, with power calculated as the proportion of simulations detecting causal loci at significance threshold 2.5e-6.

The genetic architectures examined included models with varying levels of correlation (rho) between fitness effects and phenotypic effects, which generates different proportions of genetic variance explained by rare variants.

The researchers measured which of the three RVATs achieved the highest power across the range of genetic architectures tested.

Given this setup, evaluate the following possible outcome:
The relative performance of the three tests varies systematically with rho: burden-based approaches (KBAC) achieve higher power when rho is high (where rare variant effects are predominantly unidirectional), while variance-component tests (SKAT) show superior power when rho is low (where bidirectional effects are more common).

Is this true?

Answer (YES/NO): NO